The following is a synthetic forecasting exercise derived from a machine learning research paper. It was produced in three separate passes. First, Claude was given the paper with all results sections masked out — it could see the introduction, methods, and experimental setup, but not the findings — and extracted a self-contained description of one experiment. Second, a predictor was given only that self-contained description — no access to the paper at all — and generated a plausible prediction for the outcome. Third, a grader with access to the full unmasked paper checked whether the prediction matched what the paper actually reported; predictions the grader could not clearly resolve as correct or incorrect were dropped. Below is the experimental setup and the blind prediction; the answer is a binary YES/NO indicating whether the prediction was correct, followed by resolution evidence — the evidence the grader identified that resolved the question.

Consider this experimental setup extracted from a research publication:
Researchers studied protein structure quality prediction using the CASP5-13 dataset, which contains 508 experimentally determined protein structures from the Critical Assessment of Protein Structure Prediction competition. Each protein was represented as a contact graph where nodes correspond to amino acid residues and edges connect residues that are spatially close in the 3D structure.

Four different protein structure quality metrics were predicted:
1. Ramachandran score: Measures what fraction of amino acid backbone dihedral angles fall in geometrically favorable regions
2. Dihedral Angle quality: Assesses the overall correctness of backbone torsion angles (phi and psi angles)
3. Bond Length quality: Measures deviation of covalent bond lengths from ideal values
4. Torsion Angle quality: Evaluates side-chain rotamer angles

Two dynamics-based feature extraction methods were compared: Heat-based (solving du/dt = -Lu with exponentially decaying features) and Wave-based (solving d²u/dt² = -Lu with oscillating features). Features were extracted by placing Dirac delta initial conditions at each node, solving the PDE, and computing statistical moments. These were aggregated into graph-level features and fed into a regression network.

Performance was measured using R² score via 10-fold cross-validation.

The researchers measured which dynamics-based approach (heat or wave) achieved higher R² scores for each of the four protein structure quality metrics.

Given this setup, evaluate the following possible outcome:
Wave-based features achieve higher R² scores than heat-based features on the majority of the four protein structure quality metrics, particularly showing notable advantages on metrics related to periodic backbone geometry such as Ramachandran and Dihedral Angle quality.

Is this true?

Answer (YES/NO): YES